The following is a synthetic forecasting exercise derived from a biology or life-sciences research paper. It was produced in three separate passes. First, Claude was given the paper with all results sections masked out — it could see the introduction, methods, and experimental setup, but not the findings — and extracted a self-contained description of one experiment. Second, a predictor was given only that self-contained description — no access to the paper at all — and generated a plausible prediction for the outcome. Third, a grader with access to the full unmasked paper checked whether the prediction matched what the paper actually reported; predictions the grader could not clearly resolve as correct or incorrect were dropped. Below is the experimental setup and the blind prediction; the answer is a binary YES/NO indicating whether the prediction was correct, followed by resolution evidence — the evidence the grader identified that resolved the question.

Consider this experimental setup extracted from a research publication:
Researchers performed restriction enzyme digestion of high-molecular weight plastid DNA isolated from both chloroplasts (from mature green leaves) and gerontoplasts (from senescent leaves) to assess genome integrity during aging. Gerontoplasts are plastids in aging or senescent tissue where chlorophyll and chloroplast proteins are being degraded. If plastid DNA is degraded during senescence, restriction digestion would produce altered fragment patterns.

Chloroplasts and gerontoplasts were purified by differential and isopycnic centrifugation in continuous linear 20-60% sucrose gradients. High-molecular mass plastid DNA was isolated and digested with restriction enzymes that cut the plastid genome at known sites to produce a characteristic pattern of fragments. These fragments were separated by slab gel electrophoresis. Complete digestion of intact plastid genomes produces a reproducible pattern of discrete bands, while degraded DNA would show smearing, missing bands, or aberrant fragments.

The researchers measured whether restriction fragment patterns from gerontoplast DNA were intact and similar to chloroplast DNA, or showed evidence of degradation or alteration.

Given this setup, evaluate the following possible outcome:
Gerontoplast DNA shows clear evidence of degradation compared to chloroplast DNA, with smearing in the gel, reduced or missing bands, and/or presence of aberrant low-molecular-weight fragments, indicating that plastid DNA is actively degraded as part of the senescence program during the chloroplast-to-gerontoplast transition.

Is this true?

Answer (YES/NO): NO